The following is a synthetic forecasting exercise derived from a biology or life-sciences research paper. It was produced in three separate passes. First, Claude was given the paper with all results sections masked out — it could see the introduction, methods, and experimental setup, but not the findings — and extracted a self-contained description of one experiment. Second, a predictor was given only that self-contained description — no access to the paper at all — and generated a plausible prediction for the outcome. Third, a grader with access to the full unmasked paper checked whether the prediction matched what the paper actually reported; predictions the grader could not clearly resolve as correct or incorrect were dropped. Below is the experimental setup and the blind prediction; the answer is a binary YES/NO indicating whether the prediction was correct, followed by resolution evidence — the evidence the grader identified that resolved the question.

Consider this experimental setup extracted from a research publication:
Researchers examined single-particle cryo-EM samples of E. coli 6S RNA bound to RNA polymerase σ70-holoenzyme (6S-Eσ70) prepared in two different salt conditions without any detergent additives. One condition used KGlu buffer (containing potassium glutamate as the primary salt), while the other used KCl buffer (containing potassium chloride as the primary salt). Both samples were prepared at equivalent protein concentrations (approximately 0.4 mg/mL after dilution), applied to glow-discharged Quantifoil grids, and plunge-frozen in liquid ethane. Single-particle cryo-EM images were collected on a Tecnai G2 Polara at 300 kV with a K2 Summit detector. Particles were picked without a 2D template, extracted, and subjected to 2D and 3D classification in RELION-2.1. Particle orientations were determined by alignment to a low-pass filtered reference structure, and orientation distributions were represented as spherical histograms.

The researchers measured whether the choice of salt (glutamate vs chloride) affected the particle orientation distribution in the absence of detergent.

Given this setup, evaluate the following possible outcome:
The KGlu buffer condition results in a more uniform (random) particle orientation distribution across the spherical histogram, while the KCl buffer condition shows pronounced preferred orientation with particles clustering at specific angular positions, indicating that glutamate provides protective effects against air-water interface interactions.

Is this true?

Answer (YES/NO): NO